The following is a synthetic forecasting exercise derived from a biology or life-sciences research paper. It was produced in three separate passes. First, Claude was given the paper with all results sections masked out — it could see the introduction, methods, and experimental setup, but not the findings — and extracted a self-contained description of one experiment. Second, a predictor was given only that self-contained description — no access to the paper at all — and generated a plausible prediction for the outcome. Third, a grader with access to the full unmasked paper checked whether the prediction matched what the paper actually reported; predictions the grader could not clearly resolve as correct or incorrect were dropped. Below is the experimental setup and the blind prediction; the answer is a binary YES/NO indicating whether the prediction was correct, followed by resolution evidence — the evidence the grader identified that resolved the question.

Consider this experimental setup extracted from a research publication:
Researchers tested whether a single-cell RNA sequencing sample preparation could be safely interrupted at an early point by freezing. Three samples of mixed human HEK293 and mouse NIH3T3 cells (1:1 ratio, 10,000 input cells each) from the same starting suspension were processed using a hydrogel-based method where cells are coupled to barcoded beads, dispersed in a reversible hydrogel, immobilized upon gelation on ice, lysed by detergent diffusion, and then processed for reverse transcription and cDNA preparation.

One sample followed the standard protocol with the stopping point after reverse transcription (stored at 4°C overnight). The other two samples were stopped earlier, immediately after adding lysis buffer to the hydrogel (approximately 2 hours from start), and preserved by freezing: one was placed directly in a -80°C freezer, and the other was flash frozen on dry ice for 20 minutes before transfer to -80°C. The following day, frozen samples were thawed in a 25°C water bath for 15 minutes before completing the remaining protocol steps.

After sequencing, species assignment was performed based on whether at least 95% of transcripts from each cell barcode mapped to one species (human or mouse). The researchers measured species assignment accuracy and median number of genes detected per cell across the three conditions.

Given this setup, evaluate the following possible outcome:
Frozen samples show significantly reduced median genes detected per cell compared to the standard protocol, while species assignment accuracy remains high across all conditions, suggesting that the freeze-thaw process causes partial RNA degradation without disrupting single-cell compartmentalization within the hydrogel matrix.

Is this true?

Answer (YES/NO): NO